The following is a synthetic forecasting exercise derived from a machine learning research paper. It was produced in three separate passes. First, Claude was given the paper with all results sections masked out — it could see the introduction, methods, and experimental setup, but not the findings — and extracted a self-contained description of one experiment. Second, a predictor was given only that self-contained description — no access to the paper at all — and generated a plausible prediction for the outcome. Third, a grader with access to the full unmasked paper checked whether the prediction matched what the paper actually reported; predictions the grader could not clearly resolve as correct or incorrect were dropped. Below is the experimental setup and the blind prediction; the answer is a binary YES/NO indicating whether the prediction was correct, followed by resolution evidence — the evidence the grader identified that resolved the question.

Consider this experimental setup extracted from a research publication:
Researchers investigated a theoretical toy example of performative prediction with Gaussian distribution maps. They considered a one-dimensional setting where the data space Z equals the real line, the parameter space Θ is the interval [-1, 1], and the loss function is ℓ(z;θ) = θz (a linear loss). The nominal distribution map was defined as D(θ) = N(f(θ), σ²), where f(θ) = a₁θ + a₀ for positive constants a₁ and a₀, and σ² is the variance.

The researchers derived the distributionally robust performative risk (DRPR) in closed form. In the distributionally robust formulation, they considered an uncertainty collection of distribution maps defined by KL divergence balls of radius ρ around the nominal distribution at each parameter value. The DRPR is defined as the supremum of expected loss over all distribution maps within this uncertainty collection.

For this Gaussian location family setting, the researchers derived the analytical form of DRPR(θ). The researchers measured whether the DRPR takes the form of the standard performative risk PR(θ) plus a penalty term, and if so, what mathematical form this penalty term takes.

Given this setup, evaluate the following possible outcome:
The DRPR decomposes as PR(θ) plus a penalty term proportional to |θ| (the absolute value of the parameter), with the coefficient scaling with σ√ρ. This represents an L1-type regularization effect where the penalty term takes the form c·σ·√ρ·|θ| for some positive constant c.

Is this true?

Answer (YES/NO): YES